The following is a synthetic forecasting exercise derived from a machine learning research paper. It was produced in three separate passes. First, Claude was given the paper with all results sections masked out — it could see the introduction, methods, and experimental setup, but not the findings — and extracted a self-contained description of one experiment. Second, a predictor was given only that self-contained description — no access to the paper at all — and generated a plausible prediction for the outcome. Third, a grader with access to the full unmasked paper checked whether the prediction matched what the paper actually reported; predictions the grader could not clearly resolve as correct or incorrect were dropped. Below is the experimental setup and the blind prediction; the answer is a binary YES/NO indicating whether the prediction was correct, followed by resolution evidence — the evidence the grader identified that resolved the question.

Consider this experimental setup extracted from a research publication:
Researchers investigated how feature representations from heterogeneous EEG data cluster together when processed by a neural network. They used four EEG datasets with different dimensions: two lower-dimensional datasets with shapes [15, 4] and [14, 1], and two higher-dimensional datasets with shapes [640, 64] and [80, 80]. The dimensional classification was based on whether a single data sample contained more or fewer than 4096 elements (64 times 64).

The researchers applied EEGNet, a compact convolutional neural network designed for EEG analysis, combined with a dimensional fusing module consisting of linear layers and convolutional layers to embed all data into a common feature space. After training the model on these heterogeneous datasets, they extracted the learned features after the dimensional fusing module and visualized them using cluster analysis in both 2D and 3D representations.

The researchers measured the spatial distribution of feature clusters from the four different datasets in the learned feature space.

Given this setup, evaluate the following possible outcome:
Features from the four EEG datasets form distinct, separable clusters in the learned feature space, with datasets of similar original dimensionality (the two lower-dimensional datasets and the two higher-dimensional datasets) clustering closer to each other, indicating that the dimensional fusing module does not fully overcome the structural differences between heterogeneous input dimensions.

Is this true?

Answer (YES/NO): YES